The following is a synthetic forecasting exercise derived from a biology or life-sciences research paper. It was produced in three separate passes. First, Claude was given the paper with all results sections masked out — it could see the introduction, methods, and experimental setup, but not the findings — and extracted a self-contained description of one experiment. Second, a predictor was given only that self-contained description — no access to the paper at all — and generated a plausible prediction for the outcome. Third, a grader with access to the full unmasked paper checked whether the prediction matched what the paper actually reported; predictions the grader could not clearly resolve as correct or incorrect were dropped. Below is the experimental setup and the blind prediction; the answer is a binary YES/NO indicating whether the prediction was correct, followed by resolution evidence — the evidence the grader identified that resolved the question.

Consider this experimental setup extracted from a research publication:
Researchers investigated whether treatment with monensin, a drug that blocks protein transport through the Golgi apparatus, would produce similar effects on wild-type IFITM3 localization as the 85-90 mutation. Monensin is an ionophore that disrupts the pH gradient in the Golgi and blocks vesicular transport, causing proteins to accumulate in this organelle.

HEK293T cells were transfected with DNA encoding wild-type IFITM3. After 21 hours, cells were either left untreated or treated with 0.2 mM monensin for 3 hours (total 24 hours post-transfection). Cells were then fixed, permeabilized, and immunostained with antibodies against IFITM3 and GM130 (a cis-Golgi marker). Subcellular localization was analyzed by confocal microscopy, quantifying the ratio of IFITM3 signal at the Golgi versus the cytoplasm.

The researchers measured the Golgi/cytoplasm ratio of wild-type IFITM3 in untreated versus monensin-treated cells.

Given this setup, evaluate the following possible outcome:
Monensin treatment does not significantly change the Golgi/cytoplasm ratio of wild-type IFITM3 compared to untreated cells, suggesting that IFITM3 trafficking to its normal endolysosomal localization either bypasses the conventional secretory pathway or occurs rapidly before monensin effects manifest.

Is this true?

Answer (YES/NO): NO